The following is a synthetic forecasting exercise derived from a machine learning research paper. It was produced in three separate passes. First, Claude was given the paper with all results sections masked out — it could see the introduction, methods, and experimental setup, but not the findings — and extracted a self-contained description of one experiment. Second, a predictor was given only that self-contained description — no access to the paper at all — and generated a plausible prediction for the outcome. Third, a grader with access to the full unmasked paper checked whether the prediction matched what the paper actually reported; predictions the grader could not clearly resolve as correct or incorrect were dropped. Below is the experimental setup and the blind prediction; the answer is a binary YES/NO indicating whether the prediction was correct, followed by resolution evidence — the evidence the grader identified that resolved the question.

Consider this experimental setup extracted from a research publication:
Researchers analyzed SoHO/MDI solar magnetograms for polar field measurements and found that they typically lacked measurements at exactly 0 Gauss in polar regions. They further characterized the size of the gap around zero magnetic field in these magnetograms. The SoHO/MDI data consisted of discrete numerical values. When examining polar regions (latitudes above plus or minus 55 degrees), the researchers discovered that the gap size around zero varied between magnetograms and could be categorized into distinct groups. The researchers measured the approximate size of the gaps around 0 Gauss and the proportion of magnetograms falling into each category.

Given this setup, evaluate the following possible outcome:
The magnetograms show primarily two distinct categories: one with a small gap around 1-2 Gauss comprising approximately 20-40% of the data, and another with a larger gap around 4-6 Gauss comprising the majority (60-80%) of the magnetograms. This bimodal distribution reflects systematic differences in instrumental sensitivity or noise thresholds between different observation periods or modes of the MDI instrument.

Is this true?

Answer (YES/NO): NO